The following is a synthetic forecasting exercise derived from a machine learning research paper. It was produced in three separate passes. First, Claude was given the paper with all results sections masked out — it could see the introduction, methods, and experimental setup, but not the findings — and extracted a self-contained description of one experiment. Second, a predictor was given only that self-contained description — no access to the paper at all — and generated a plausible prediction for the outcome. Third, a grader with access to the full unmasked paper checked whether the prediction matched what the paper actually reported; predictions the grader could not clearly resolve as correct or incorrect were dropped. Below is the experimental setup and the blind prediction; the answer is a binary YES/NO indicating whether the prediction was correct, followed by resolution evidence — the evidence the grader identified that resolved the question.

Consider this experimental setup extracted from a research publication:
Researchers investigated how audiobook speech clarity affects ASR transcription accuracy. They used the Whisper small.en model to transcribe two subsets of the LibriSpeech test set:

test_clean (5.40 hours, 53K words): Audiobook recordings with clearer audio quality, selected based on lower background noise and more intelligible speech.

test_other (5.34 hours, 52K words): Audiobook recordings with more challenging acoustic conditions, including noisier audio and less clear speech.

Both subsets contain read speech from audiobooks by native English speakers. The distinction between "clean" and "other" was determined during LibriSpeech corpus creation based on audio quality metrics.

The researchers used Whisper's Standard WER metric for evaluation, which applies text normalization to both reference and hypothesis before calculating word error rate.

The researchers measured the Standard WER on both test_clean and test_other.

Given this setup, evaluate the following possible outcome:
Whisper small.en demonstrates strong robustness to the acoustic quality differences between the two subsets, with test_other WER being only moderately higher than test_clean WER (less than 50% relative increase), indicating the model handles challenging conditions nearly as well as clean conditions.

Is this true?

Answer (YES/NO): NO